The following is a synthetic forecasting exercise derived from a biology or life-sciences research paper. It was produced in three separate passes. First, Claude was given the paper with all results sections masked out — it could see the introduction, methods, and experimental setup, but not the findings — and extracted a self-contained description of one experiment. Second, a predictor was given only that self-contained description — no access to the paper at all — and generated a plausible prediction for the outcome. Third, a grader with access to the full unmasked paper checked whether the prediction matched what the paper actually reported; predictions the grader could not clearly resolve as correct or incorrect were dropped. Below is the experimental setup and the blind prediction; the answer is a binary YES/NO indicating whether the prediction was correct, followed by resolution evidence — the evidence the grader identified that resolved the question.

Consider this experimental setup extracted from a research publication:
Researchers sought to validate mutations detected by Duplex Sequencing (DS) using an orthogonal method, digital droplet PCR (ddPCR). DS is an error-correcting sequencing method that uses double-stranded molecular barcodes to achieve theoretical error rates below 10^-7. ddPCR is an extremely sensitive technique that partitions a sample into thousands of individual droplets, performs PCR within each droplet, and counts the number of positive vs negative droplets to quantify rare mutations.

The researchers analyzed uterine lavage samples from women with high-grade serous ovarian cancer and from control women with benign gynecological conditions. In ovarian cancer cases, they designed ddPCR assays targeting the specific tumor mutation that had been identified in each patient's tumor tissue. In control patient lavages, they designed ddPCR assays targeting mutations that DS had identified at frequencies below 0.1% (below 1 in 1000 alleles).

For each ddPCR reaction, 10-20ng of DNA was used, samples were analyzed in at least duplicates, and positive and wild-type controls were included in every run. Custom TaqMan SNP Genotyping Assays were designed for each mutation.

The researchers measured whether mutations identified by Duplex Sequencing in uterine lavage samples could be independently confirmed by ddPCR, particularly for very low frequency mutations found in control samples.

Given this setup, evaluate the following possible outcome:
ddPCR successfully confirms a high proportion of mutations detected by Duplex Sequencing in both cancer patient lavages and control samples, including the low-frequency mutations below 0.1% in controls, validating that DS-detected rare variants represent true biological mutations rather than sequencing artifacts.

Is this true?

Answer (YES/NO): YES